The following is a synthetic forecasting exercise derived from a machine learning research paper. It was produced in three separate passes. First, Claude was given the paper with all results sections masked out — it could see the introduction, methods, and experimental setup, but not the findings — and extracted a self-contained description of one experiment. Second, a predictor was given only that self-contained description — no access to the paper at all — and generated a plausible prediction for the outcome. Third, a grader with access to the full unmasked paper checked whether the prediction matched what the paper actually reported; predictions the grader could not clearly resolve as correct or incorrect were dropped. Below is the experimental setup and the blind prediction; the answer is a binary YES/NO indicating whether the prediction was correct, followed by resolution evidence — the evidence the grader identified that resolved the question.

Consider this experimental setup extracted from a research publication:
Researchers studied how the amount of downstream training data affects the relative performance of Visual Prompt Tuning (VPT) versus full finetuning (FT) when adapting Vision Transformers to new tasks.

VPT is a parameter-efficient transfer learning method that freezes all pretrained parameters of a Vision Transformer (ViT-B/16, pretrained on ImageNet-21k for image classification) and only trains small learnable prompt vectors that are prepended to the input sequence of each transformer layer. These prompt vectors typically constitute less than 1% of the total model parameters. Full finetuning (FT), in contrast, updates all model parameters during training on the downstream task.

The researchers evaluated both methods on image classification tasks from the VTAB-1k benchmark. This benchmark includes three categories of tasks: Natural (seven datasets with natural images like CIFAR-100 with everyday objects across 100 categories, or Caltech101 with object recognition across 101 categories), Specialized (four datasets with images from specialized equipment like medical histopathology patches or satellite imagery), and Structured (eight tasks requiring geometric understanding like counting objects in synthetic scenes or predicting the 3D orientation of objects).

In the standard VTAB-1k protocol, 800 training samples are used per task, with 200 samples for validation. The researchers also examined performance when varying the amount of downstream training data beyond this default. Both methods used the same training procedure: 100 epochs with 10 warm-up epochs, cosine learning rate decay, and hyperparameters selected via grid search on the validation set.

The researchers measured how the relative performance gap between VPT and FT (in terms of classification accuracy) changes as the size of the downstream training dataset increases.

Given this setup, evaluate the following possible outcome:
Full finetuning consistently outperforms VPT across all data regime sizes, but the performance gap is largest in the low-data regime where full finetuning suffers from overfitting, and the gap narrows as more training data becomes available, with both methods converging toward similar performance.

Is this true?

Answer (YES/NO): NO